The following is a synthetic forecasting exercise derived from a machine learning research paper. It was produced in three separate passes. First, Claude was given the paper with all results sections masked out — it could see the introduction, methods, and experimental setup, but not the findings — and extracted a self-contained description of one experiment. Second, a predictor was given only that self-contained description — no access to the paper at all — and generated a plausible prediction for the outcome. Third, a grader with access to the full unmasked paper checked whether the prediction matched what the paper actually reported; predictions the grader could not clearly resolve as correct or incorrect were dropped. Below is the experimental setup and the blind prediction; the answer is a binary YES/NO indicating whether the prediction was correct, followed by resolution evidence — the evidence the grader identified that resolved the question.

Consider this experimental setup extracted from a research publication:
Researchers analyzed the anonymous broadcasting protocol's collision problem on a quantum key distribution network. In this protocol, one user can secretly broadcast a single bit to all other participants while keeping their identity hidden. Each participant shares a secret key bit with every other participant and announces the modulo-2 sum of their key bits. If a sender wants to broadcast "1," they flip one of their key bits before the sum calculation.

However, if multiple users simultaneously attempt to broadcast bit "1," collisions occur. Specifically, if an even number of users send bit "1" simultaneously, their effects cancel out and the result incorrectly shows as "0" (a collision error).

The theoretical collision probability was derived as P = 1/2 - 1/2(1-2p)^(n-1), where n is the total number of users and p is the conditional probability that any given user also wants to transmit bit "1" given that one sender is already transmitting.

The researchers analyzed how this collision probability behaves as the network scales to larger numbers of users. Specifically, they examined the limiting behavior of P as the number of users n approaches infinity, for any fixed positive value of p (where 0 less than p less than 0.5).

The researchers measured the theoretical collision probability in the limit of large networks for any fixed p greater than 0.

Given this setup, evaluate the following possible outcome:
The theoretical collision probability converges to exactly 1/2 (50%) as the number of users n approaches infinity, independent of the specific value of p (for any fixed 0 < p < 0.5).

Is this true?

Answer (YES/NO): YES